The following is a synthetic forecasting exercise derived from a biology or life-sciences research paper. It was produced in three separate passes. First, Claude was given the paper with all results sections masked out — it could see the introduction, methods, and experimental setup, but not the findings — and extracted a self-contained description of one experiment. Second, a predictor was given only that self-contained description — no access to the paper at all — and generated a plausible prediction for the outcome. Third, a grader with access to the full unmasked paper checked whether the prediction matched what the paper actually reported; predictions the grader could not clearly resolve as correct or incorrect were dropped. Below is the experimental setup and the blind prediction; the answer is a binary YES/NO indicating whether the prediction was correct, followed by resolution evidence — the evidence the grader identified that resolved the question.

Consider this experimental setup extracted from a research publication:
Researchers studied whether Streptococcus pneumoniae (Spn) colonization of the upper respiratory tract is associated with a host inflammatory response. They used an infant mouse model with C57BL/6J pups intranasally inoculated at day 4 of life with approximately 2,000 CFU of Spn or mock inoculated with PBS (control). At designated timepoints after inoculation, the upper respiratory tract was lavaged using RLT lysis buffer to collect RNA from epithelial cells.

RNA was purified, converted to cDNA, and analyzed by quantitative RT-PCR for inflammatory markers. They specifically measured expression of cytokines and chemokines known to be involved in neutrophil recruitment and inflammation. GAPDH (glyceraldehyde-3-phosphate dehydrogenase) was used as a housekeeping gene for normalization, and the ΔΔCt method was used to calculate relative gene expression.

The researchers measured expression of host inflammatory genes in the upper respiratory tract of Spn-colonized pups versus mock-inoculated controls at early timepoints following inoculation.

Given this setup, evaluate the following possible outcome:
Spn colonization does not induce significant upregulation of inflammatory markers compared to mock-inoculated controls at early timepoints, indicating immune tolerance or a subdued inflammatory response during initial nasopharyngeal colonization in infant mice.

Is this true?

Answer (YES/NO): YES